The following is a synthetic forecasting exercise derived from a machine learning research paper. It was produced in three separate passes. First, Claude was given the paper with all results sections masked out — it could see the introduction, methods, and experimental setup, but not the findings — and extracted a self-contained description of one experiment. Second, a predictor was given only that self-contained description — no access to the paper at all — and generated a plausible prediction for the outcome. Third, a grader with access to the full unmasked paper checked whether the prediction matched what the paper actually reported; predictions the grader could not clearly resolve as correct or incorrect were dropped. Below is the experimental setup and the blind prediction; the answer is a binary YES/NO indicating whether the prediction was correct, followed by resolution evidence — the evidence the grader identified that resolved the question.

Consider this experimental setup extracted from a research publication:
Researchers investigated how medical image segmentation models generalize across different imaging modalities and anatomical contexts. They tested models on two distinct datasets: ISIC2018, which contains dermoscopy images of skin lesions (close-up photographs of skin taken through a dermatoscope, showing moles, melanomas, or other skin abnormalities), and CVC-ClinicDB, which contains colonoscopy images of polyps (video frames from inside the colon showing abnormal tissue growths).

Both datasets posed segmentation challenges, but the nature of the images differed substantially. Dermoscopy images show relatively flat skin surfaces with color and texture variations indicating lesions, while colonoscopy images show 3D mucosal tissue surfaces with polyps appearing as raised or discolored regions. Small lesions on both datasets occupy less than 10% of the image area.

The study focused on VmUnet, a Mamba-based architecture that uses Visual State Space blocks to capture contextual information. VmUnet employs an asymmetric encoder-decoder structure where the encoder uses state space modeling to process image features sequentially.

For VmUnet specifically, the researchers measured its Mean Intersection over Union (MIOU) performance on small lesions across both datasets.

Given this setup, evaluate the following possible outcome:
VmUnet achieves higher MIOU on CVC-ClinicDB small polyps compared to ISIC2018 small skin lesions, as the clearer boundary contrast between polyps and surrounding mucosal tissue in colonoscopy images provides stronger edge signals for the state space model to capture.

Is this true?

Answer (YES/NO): NO